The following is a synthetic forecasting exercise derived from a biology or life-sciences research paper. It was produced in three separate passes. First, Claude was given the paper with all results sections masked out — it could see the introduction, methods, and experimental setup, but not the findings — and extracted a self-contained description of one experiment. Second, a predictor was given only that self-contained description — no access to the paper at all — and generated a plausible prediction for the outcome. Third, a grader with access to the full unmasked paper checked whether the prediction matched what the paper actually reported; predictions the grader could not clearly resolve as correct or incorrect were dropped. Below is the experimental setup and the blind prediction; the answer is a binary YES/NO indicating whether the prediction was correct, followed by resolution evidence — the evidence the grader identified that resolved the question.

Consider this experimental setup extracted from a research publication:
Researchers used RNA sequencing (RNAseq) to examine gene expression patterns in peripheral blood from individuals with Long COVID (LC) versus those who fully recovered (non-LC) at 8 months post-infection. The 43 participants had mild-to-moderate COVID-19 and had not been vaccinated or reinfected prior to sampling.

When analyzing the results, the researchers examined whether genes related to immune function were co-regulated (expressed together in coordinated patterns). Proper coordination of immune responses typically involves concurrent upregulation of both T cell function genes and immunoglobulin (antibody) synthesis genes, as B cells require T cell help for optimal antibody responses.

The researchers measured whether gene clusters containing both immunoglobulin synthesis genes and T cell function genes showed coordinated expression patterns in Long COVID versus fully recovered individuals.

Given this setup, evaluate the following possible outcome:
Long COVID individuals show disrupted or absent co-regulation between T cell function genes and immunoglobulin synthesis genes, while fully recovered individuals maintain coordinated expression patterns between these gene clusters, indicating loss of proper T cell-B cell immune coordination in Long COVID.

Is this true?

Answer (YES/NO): YES